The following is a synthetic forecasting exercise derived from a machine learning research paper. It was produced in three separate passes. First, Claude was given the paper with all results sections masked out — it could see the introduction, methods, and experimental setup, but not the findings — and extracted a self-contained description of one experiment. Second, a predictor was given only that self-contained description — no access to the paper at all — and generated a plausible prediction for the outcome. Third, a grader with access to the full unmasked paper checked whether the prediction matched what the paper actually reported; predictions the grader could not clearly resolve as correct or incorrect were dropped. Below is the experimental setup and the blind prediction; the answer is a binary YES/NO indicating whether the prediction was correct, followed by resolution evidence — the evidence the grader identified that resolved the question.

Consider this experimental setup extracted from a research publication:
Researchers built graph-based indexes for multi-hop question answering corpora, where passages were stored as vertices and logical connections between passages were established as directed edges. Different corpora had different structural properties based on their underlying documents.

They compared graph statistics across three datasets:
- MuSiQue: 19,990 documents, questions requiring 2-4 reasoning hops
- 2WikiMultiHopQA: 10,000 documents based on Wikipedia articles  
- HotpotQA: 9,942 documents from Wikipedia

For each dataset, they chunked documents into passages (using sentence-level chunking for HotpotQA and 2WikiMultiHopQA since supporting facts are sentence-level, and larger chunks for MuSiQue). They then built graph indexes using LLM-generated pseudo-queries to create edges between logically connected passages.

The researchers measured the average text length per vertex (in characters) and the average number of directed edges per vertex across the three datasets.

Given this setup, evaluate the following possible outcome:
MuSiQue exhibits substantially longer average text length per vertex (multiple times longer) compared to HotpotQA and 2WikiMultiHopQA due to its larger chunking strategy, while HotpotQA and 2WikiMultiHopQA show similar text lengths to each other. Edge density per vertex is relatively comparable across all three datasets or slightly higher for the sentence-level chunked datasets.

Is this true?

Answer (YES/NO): NO